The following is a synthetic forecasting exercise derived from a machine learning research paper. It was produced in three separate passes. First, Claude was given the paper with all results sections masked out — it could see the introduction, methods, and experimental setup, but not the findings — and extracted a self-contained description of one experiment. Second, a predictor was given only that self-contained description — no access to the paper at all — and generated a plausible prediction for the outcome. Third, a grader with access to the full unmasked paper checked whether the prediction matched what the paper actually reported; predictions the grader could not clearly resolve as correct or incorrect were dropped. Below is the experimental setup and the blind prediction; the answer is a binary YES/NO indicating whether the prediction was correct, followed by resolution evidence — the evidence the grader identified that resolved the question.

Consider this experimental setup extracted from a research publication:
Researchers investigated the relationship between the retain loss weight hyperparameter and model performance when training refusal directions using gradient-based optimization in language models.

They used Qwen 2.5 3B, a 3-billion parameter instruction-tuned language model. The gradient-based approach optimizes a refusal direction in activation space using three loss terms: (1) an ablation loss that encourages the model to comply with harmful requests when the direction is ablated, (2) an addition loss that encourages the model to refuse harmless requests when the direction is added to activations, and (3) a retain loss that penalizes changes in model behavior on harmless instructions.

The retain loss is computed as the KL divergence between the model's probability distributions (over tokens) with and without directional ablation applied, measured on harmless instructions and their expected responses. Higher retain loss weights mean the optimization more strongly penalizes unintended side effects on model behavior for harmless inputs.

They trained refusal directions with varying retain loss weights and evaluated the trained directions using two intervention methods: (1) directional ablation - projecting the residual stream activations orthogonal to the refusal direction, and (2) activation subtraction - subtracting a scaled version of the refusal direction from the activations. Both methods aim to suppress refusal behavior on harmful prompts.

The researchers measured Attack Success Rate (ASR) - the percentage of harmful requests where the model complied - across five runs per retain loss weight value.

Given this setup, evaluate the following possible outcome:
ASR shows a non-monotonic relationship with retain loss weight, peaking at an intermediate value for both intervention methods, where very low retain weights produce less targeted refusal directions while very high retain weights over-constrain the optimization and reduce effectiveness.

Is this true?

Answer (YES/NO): NO